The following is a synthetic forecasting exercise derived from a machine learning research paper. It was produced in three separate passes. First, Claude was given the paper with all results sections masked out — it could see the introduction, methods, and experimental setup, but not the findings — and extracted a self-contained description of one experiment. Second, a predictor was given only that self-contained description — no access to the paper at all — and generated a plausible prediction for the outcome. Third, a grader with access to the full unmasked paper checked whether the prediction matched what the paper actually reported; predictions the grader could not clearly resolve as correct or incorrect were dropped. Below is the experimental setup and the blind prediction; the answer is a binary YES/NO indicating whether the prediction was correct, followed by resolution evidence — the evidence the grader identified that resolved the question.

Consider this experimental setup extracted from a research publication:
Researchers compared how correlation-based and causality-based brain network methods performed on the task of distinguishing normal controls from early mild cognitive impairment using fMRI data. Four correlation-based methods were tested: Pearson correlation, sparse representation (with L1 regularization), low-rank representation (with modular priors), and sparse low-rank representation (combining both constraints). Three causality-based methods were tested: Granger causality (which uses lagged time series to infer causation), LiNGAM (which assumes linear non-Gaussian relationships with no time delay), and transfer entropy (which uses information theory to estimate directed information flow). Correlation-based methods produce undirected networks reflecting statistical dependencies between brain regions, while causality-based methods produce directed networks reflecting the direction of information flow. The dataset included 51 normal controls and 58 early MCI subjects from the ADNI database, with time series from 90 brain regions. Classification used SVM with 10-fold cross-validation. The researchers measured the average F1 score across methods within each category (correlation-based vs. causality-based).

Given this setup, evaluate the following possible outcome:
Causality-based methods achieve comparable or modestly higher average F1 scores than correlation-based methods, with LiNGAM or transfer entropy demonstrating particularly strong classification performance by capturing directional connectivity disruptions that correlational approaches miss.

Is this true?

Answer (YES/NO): NO